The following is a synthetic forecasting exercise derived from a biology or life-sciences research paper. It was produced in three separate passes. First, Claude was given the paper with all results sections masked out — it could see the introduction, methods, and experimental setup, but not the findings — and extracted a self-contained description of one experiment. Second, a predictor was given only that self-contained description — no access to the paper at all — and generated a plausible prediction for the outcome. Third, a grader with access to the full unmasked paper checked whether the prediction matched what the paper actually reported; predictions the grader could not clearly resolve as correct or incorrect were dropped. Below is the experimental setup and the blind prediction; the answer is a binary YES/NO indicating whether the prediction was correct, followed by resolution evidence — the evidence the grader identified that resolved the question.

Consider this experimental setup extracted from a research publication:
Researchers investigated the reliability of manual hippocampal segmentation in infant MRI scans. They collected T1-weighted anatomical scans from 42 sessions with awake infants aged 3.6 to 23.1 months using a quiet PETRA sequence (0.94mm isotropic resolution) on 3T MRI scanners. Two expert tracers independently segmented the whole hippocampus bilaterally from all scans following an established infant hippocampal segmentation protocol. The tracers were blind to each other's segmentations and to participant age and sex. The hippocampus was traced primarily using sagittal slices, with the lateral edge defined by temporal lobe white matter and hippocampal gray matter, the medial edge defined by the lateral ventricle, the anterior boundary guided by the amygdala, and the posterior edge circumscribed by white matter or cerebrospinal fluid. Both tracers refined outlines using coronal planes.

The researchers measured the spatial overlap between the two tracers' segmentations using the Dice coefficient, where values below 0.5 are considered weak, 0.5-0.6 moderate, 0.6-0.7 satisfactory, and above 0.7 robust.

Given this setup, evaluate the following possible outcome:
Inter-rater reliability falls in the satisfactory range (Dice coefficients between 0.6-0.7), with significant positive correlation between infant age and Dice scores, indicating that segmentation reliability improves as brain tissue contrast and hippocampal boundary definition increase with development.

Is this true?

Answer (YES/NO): NO